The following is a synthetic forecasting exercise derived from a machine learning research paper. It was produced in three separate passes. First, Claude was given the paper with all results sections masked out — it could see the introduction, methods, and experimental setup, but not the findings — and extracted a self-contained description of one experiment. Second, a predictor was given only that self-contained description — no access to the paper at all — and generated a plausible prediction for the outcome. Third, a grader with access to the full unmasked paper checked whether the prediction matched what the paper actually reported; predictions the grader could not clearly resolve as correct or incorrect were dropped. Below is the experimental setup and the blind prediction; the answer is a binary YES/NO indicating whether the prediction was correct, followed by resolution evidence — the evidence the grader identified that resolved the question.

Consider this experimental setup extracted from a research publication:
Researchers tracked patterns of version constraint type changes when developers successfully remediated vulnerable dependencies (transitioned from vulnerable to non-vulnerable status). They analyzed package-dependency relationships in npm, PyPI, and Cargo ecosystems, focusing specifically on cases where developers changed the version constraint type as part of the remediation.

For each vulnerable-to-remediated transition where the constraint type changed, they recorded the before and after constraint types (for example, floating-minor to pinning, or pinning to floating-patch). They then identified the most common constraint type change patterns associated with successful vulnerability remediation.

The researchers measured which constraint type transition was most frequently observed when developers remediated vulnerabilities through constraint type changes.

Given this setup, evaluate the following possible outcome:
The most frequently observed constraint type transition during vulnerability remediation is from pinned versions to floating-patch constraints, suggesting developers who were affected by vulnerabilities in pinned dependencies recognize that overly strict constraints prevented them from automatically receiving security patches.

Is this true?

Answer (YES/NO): NO